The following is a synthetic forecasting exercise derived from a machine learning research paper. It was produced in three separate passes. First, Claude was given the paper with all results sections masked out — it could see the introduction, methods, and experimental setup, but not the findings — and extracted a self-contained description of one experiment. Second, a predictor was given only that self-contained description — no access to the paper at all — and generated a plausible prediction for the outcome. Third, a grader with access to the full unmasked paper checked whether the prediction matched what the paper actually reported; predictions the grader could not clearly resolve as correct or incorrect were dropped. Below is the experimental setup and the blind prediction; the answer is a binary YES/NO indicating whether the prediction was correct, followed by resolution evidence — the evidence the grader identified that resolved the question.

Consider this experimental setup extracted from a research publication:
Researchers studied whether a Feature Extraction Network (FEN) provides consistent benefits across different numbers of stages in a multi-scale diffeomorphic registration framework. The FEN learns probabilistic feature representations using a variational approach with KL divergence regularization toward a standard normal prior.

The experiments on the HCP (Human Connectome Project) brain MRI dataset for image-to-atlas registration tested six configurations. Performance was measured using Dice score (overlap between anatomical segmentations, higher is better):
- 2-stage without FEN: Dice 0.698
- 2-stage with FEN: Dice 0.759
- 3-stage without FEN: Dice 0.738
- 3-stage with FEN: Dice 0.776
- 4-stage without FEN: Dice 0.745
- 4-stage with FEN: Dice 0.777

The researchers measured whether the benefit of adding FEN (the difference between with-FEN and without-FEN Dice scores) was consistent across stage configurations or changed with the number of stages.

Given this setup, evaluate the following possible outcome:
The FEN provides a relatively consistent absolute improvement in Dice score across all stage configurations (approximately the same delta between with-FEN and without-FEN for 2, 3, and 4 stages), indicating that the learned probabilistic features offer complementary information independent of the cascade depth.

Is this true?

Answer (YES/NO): NO